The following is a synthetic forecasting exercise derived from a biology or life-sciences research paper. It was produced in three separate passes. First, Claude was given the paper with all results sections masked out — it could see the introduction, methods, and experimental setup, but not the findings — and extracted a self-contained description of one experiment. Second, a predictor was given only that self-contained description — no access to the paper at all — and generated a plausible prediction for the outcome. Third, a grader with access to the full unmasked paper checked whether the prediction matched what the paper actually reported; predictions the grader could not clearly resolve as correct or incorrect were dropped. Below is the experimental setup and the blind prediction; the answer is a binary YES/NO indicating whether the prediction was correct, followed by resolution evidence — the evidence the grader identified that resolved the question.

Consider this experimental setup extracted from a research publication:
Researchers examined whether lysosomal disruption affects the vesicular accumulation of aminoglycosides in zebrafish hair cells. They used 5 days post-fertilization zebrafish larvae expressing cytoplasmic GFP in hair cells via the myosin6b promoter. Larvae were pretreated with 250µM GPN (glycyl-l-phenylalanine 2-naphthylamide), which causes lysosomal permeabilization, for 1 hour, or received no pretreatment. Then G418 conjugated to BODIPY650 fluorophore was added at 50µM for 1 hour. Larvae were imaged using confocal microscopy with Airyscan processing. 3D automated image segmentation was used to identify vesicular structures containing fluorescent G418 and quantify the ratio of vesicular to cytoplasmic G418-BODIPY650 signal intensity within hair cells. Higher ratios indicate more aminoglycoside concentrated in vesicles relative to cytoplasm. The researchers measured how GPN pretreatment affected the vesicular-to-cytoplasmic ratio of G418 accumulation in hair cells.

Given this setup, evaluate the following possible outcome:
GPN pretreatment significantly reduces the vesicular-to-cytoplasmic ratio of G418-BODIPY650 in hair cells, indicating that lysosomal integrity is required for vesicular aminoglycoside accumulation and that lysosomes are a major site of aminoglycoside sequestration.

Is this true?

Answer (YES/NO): YES